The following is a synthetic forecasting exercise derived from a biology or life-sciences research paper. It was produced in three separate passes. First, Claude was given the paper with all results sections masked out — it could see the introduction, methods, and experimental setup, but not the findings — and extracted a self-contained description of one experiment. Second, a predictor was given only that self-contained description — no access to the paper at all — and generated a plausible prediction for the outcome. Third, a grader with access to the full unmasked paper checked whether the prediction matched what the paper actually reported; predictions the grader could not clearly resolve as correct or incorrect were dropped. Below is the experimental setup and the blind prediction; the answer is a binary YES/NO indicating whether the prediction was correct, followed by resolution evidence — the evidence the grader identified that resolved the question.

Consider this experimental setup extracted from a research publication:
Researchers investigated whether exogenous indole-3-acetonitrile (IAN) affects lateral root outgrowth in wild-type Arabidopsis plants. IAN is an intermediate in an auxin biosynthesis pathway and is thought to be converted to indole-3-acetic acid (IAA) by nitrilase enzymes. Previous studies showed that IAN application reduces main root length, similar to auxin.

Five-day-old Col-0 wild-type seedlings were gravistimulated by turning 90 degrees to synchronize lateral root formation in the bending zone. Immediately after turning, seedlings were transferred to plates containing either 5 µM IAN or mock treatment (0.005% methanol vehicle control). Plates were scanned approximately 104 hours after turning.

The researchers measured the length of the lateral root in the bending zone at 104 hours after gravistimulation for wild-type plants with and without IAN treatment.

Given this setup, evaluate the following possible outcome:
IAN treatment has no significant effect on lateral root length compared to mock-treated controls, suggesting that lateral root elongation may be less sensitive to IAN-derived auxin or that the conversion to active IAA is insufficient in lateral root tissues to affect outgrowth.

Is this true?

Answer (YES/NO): YES